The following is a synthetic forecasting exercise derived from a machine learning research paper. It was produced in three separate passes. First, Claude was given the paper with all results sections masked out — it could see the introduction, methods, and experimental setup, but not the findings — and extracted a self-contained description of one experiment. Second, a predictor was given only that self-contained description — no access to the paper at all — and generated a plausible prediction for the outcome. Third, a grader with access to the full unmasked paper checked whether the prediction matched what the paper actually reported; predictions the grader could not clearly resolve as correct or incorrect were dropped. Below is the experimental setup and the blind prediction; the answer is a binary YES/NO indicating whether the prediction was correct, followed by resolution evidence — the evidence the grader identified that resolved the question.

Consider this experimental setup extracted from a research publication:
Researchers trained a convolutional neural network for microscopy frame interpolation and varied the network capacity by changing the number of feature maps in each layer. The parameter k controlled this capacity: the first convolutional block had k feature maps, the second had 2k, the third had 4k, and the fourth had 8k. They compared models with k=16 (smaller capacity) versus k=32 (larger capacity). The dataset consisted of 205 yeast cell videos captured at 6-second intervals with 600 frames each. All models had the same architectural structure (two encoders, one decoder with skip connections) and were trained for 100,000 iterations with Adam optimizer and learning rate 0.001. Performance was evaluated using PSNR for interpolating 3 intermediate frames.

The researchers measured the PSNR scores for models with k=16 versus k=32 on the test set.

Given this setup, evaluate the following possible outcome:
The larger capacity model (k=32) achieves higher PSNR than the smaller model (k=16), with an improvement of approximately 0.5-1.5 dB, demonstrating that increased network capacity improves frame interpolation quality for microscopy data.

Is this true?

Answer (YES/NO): NO